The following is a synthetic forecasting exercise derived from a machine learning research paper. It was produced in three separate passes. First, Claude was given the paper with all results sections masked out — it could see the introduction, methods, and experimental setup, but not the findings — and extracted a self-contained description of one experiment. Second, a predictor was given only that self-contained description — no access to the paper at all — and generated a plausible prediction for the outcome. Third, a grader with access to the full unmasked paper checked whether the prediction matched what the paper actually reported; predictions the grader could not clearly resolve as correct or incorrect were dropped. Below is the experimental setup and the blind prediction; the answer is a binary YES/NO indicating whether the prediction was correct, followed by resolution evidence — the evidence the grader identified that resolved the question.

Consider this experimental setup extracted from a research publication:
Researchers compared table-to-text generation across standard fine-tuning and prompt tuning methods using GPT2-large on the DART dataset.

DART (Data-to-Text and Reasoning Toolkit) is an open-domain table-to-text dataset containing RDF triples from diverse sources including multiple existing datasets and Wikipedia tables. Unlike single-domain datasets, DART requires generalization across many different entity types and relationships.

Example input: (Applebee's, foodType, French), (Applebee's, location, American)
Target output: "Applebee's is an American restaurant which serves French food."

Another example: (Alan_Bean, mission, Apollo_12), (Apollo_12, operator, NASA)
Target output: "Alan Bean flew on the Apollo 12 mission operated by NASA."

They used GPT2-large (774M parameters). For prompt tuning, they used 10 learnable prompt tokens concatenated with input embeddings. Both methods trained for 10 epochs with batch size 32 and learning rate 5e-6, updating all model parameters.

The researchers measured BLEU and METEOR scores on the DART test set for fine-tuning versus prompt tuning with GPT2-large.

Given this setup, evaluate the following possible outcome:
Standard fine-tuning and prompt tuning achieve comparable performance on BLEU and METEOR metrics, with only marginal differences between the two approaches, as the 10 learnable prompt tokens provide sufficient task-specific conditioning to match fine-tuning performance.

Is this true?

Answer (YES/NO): NO